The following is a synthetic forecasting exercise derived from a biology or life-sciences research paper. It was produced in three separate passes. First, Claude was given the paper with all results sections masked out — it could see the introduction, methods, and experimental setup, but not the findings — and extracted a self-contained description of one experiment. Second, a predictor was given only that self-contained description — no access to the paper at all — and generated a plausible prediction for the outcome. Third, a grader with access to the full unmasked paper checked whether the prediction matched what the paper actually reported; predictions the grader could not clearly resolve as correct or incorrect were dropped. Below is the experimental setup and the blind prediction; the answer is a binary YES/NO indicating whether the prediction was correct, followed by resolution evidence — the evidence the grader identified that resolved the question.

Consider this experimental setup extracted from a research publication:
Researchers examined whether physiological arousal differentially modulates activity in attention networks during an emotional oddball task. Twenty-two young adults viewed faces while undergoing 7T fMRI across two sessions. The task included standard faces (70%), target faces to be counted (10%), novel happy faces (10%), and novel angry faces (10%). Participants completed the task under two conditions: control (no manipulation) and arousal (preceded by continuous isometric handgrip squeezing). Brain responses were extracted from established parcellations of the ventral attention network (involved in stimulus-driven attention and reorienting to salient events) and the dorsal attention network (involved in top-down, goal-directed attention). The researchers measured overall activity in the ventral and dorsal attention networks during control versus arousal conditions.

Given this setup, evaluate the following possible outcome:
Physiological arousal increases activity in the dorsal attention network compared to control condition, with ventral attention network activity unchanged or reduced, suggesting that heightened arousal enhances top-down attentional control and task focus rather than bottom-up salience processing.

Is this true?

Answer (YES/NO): NO